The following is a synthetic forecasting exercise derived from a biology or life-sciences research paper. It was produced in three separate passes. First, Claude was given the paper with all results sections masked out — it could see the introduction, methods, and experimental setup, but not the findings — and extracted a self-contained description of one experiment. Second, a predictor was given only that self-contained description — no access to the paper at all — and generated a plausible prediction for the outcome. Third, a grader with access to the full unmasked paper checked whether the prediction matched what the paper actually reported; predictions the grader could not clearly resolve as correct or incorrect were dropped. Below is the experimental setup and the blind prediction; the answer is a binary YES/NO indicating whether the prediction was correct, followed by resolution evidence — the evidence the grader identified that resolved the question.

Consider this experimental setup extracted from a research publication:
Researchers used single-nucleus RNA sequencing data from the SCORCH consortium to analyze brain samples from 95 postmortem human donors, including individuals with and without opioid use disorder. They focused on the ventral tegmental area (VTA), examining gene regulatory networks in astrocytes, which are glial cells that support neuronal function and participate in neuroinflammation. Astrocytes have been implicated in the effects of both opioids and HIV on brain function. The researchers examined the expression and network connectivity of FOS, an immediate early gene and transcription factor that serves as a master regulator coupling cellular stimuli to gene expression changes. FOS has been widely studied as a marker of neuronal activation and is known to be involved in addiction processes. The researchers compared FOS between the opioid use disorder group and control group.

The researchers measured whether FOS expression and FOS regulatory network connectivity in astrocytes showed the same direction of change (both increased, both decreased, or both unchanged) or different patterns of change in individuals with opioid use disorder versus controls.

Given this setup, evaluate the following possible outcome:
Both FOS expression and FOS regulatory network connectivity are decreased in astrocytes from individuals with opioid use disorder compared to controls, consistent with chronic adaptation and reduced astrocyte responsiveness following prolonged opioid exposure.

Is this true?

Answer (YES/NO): YES